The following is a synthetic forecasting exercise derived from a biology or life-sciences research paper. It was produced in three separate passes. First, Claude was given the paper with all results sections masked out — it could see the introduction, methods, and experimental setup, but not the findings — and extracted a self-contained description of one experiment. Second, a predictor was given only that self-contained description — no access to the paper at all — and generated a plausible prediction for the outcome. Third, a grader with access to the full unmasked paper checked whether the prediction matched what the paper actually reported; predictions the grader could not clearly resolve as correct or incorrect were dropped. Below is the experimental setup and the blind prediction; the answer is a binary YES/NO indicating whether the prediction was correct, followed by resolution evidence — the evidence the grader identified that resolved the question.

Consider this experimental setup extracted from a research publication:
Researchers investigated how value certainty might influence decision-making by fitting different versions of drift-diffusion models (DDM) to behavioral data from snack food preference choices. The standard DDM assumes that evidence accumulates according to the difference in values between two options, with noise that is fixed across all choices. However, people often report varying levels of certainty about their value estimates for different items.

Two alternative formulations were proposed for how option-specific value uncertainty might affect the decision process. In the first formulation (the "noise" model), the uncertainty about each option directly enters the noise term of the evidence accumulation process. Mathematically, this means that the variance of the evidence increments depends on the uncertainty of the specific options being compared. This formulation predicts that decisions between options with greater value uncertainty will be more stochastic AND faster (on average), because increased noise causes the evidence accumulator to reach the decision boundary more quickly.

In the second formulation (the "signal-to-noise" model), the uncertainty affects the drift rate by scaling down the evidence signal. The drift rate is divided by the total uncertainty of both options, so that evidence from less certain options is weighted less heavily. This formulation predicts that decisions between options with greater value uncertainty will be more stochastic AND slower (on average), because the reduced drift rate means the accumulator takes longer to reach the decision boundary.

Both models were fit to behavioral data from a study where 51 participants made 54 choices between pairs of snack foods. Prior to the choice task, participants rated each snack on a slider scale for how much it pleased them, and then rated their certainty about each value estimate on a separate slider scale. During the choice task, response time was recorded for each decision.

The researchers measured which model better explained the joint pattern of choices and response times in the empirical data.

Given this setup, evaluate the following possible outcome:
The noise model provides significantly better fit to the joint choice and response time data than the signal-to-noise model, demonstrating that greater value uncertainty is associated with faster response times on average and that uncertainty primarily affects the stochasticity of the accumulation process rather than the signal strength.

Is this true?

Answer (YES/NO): NO